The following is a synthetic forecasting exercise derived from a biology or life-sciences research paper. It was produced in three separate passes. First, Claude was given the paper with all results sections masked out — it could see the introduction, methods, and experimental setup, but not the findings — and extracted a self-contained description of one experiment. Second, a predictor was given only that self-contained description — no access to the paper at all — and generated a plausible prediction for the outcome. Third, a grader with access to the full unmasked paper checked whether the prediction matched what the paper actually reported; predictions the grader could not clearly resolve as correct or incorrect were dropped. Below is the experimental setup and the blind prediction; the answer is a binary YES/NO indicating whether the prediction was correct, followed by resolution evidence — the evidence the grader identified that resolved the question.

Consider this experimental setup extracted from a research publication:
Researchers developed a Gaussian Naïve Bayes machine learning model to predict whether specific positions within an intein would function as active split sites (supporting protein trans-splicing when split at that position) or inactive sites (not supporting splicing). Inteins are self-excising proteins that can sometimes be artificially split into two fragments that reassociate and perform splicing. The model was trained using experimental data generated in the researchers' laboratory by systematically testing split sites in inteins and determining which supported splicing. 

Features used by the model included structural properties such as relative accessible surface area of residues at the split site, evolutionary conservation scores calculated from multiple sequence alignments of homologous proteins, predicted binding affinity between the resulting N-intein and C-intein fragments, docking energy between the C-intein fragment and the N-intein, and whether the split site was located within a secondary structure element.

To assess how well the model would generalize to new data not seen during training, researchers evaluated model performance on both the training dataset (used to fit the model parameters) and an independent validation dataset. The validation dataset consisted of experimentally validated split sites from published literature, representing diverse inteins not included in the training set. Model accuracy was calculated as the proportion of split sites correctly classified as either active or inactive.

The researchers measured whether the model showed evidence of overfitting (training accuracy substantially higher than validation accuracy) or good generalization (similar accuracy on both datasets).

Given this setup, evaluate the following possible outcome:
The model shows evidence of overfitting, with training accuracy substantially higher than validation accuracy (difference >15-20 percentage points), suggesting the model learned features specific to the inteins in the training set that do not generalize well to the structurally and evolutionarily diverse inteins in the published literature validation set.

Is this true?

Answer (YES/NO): NO